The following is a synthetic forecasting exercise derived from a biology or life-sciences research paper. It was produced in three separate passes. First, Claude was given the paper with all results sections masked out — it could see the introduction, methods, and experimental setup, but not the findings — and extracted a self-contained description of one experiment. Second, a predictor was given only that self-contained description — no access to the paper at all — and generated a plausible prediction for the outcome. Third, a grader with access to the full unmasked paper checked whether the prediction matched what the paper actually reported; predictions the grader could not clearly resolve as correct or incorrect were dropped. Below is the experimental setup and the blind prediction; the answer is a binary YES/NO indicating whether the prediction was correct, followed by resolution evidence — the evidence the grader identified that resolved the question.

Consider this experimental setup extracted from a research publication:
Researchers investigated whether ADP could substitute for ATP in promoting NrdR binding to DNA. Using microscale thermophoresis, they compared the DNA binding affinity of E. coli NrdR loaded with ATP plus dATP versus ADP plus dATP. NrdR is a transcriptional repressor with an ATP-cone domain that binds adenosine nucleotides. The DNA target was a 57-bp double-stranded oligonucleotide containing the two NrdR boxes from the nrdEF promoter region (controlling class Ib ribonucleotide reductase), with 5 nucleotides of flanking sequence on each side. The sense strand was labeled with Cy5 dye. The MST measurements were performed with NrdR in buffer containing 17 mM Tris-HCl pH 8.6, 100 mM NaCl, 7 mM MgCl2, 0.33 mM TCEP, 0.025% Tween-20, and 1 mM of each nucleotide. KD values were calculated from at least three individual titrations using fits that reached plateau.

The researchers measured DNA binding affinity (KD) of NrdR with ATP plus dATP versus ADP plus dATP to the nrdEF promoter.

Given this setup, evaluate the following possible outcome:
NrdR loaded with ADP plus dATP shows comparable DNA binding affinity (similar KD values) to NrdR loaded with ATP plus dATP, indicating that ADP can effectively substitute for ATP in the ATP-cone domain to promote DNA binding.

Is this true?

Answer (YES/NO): YES